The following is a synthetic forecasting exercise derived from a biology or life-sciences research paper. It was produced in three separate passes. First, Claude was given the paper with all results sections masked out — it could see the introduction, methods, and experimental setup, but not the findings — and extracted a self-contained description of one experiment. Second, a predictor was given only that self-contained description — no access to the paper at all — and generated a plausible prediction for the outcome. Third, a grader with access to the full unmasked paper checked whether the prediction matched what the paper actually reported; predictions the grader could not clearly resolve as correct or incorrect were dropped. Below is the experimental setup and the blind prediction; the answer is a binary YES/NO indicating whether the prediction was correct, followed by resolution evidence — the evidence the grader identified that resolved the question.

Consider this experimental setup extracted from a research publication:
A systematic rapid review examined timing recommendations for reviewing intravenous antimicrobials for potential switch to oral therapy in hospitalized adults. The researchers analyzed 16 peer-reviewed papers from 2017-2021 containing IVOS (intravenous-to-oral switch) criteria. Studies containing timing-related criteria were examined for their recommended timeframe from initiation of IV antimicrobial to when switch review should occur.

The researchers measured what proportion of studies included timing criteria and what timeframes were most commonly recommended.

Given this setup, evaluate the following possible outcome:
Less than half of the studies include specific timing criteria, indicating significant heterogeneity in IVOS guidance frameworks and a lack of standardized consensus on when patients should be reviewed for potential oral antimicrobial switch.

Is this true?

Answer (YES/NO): NO